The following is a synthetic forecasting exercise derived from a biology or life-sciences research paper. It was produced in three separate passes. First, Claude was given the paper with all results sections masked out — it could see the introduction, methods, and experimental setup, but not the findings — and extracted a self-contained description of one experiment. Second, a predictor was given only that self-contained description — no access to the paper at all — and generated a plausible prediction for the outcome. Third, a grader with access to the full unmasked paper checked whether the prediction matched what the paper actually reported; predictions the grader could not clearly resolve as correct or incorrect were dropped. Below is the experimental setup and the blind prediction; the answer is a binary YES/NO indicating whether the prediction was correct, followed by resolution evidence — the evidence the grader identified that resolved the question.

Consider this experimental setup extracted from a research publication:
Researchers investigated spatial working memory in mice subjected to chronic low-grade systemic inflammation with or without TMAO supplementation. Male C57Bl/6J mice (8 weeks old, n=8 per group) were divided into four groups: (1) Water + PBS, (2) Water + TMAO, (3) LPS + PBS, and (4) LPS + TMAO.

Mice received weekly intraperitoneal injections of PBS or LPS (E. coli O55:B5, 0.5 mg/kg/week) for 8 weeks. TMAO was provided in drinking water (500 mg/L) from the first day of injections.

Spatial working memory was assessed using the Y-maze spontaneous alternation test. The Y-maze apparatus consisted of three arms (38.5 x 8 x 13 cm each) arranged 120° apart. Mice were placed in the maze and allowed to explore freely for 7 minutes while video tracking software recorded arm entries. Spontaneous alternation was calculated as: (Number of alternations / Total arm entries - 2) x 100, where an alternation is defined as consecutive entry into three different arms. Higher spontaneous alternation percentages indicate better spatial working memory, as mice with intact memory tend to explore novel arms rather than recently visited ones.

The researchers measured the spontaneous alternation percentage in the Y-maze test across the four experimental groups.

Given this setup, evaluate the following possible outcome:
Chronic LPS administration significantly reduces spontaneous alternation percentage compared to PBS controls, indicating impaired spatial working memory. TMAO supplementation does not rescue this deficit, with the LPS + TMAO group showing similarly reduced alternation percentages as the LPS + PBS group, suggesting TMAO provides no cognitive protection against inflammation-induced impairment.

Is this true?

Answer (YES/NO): NO